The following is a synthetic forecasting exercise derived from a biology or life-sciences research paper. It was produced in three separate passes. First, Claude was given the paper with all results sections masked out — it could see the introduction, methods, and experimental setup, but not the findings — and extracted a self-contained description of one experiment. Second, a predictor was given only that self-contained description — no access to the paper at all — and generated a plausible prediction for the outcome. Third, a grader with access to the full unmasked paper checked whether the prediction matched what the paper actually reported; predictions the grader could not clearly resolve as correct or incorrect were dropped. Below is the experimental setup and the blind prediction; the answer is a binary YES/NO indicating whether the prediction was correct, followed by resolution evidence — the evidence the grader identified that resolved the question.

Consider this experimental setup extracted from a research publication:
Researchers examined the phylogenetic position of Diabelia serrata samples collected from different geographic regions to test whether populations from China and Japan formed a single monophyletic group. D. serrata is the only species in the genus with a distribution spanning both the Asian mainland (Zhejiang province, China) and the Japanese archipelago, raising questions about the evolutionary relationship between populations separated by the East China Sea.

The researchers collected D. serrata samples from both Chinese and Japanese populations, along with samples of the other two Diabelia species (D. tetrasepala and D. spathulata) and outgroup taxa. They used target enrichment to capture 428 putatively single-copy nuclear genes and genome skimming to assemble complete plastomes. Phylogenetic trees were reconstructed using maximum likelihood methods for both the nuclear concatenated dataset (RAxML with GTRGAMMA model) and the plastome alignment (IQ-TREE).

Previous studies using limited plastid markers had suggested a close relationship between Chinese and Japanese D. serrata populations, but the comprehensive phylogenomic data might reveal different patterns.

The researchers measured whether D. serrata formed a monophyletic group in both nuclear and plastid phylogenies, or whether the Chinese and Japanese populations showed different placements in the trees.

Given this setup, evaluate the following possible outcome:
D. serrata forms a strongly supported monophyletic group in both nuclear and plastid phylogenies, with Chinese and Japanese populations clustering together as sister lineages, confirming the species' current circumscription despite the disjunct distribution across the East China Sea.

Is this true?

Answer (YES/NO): NO